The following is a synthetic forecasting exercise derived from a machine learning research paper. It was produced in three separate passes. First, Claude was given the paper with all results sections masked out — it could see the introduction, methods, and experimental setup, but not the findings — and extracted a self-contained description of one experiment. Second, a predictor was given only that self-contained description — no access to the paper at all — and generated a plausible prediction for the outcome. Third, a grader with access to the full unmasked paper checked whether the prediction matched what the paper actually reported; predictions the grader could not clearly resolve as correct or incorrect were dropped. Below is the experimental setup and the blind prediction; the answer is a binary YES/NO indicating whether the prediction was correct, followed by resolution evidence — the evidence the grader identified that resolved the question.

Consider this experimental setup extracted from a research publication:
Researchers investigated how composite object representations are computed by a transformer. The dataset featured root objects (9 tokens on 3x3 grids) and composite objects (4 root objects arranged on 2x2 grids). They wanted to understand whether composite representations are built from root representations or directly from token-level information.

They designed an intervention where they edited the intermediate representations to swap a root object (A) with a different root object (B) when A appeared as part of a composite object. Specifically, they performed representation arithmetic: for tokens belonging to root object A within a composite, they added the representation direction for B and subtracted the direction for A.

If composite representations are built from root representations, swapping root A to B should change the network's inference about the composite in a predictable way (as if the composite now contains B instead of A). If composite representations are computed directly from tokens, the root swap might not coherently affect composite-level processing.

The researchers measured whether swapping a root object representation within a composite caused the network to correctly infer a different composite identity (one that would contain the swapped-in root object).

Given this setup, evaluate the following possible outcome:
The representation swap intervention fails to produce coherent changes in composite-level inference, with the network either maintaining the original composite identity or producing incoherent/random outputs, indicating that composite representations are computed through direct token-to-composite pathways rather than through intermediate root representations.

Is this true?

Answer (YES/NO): NO